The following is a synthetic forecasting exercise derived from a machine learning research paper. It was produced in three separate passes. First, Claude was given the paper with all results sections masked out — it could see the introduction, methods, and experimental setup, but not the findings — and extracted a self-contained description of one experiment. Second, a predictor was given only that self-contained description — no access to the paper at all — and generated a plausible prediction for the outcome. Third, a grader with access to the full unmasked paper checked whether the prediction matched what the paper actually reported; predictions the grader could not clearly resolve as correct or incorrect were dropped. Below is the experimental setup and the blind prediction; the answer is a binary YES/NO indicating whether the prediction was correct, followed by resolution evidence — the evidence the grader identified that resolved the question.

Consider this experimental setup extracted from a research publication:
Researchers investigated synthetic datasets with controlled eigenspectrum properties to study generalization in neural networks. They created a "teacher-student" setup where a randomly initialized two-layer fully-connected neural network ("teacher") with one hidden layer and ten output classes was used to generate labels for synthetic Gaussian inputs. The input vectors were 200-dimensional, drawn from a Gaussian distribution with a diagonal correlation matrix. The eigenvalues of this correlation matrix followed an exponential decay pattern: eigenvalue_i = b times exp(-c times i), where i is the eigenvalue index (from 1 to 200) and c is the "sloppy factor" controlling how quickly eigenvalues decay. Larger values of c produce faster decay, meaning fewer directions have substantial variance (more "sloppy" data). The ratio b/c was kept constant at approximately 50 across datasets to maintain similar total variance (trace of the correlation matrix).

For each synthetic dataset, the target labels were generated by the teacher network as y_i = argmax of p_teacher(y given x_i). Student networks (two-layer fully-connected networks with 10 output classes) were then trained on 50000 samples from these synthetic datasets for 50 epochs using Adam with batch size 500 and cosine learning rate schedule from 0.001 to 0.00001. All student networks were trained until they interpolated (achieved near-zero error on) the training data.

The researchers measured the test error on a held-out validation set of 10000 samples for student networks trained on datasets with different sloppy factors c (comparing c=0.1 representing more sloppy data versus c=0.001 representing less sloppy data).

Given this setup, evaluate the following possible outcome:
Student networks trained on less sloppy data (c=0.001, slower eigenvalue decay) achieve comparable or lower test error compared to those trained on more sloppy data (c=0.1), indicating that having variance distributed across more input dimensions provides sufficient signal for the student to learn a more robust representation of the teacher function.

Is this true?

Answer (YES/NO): NO